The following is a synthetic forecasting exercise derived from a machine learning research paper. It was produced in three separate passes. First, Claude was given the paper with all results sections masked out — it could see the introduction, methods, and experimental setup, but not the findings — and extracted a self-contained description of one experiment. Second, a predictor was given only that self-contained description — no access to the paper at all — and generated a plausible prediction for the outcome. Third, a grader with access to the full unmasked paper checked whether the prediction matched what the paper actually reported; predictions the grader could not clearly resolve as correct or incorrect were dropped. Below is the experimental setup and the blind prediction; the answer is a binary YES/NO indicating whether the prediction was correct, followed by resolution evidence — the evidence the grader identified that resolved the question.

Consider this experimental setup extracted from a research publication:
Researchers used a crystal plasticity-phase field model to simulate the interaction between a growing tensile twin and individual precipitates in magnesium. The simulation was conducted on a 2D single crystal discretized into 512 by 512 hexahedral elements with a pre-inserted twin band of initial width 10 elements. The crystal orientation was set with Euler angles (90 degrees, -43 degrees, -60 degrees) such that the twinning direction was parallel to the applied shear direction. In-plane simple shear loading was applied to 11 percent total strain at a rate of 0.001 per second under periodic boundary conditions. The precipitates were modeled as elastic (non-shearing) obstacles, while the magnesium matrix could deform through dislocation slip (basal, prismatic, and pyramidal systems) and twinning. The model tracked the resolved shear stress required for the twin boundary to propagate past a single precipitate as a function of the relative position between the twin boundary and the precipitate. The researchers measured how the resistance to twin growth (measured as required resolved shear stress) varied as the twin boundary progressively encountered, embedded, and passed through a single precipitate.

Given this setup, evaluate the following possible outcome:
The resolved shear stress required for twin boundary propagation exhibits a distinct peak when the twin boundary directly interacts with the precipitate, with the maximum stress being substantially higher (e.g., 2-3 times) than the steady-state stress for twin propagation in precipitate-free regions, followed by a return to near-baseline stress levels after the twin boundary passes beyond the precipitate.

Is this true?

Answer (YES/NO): NO